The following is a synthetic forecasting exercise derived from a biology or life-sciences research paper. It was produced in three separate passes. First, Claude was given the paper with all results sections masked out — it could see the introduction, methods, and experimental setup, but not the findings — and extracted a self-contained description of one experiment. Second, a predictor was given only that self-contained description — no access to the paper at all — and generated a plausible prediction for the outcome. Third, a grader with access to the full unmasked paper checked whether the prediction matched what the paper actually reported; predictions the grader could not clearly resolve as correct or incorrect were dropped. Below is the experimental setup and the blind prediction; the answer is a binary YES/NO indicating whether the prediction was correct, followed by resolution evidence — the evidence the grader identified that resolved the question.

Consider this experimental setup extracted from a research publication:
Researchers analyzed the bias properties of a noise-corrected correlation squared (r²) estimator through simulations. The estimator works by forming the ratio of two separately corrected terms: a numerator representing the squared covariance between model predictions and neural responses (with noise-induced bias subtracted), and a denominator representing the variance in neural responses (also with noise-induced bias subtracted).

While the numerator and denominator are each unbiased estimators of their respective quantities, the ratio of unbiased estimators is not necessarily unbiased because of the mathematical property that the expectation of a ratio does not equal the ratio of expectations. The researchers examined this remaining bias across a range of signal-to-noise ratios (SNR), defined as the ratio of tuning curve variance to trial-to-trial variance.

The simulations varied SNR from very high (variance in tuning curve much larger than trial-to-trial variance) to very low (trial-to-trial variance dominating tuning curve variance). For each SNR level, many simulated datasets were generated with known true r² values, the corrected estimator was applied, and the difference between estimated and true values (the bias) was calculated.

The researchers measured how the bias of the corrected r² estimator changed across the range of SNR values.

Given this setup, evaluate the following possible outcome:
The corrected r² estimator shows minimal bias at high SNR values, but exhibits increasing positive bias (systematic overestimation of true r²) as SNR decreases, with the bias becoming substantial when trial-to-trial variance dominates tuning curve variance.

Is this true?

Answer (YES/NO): NO